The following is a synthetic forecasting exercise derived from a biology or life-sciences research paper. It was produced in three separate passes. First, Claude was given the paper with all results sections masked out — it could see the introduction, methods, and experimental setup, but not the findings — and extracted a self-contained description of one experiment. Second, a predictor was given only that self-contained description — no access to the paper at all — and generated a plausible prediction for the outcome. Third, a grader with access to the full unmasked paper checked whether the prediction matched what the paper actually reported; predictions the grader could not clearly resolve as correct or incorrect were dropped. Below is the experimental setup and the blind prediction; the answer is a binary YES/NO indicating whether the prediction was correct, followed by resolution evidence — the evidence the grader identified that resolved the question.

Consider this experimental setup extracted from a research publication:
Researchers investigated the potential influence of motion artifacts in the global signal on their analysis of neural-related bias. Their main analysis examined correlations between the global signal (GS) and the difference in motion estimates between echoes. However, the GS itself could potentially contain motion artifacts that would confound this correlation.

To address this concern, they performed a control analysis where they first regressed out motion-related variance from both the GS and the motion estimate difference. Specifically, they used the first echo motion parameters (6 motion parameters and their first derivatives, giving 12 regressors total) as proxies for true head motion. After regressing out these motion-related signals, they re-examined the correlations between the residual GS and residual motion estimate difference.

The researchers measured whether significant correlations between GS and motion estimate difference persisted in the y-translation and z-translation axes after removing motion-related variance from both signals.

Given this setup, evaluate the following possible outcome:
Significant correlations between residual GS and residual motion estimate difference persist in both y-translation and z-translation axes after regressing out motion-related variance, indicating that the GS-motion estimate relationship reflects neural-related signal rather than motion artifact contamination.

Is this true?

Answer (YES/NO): YES